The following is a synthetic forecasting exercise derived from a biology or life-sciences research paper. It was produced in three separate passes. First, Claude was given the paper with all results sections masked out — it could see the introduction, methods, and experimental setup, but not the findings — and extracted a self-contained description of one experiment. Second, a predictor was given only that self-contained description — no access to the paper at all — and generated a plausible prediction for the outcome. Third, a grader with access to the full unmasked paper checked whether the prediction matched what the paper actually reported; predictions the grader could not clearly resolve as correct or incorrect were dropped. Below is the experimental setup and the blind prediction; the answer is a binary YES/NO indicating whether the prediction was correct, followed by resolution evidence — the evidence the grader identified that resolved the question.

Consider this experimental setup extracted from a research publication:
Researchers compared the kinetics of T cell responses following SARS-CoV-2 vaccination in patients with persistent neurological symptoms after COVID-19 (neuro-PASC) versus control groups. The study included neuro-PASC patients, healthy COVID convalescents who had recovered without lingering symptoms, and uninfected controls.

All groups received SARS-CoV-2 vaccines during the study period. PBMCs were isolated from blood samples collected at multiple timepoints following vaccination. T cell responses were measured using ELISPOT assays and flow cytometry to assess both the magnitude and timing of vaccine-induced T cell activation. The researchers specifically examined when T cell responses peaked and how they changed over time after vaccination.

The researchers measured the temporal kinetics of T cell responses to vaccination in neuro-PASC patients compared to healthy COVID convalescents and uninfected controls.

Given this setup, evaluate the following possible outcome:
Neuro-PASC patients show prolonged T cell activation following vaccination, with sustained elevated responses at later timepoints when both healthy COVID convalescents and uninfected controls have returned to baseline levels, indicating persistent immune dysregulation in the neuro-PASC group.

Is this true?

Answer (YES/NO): YES